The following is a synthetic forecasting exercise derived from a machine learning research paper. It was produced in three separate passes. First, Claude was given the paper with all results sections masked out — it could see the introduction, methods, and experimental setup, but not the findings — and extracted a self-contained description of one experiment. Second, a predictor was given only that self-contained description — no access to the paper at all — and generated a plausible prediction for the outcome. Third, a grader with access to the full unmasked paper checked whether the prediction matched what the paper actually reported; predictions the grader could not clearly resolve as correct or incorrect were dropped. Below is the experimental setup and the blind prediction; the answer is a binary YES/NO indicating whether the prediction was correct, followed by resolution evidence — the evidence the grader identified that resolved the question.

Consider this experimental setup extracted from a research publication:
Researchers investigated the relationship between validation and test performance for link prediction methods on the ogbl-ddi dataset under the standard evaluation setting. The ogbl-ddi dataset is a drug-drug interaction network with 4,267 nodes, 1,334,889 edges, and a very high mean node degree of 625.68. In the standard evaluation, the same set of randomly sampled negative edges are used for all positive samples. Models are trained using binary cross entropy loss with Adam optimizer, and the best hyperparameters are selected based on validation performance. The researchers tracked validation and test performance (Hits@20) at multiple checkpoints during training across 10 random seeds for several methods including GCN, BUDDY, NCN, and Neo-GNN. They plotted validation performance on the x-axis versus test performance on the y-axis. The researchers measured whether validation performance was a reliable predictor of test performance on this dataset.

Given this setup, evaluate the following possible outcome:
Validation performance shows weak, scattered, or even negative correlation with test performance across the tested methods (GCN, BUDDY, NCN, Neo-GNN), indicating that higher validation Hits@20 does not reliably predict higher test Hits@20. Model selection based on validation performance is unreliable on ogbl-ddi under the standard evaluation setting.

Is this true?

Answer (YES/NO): YES